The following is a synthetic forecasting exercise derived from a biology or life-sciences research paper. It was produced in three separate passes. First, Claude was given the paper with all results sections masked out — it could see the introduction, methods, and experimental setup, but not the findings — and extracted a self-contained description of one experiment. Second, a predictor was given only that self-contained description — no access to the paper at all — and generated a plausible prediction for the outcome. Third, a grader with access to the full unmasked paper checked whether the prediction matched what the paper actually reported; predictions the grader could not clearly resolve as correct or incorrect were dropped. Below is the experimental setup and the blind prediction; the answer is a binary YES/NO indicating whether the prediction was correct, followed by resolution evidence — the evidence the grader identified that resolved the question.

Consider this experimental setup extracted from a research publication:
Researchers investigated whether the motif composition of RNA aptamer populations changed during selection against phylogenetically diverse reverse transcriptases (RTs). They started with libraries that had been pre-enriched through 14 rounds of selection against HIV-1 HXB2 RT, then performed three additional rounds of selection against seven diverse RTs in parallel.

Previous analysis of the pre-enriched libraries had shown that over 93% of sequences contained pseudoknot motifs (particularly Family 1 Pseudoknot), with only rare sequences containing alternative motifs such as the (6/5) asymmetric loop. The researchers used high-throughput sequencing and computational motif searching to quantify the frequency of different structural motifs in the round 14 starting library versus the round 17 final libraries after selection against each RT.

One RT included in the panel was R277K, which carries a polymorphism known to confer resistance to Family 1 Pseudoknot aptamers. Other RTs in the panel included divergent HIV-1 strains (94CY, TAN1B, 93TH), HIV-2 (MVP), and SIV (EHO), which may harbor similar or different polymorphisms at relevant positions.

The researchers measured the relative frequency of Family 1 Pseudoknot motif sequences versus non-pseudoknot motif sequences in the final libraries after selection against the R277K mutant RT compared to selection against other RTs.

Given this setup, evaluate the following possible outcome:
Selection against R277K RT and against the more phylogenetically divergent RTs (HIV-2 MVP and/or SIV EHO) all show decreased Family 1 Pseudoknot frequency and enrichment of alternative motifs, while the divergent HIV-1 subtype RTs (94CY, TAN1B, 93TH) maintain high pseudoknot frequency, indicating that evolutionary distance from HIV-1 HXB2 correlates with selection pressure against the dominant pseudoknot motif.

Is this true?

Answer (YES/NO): NO